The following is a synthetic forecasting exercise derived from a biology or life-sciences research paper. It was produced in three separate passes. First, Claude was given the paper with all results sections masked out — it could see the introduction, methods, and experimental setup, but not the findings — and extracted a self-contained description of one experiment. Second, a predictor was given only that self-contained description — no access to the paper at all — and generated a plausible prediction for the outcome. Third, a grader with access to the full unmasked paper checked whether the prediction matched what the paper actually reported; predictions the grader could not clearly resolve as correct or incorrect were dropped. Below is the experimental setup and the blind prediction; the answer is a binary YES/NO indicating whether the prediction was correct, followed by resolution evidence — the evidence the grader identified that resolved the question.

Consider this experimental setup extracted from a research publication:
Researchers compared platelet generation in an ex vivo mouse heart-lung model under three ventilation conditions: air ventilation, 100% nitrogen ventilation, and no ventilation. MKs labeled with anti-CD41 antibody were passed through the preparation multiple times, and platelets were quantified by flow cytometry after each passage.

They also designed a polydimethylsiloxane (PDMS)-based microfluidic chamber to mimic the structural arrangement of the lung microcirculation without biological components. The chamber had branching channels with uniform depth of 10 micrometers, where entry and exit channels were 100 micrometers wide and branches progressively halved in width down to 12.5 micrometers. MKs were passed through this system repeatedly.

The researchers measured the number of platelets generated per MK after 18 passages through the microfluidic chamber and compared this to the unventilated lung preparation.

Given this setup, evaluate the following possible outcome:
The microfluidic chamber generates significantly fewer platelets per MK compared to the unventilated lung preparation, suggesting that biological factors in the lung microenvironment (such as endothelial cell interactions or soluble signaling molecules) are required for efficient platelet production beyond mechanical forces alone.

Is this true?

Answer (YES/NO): NO